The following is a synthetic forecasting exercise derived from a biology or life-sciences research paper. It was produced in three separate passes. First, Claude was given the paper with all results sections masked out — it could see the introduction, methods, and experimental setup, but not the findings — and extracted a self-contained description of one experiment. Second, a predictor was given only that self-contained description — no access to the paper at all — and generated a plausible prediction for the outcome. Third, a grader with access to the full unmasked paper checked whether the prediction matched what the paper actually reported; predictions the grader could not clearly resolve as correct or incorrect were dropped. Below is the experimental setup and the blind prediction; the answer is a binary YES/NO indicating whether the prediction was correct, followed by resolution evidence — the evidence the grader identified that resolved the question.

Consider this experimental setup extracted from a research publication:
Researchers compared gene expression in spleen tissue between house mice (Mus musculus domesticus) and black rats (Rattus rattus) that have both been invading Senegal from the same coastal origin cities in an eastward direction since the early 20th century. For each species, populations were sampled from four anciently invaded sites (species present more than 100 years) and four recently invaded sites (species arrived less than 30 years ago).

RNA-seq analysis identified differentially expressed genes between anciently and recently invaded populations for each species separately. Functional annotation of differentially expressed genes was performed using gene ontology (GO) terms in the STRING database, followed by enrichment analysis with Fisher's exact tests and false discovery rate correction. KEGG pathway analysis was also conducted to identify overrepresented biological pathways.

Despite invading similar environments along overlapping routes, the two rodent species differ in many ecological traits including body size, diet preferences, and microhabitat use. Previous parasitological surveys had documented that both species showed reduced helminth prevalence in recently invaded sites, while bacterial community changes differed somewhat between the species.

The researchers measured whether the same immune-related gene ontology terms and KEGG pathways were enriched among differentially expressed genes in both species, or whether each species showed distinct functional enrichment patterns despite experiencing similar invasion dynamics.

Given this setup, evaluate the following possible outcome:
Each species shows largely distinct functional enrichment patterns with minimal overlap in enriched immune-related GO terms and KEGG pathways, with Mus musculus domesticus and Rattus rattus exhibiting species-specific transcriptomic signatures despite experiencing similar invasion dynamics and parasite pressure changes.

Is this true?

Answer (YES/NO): NO